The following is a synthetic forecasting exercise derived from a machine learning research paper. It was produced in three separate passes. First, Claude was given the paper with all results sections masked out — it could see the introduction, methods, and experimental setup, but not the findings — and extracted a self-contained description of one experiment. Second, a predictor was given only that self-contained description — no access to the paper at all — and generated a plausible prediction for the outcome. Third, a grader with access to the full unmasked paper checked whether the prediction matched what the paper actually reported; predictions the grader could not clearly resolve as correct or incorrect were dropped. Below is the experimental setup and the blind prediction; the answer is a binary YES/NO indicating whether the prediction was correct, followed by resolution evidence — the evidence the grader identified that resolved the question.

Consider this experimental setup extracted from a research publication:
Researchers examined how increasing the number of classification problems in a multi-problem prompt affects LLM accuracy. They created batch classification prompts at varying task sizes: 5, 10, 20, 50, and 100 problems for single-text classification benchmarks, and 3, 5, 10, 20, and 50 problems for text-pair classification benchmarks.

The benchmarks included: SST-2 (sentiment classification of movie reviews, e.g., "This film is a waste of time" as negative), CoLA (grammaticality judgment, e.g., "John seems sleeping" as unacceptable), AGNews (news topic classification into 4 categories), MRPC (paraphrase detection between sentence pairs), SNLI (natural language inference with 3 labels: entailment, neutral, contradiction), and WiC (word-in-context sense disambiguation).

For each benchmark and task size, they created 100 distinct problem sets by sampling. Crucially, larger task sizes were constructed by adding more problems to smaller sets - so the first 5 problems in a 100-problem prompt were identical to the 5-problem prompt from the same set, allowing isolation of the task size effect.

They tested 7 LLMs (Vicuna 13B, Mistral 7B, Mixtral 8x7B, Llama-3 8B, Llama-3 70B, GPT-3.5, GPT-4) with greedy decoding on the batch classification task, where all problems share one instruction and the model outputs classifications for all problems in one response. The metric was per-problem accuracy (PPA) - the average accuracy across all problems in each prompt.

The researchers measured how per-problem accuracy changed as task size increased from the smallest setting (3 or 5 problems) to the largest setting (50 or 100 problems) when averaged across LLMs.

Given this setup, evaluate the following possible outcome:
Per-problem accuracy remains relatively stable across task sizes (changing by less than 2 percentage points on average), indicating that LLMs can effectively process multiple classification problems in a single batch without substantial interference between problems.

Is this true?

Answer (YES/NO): NO